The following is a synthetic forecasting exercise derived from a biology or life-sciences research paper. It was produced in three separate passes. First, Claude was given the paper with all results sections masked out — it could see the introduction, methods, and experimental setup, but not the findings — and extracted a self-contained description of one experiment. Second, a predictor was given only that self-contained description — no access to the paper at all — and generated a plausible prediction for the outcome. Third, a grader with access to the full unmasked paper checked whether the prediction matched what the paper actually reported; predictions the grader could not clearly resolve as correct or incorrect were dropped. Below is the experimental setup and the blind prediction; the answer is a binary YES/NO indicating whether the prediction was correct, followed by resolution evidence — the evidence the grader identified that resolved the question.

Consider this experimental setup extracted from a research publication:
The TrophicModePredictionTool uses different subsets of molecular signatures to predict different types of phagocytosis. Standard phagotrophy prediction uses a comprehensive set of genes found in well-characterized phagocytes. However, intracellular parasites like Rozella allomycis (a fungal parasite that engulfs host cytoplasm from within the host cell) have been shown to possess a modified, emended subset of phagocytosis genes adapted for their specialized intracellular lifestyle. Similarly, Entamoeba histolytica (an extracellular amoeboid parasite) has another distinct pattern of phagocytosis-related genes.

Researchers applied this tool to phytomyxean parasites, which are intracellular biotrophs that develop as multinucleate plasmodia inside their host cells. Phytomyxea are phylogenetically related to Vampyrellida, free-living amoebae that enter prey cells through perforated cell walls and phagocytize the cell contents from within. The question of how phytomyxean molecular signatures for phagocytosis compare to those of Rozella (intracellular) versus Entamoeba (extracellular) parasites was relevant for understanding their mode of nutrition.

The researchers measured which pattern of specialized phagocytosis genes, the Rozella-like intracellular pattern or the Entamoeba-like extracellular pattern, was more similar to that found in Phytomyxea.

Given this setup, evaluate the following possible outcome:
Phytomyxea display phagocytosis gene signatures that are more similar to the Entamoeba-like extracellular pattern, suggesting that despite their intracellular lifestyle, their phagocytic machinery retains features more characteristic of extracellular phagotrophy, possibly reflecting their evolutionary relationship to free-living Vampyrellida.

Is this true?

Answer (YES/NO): NO